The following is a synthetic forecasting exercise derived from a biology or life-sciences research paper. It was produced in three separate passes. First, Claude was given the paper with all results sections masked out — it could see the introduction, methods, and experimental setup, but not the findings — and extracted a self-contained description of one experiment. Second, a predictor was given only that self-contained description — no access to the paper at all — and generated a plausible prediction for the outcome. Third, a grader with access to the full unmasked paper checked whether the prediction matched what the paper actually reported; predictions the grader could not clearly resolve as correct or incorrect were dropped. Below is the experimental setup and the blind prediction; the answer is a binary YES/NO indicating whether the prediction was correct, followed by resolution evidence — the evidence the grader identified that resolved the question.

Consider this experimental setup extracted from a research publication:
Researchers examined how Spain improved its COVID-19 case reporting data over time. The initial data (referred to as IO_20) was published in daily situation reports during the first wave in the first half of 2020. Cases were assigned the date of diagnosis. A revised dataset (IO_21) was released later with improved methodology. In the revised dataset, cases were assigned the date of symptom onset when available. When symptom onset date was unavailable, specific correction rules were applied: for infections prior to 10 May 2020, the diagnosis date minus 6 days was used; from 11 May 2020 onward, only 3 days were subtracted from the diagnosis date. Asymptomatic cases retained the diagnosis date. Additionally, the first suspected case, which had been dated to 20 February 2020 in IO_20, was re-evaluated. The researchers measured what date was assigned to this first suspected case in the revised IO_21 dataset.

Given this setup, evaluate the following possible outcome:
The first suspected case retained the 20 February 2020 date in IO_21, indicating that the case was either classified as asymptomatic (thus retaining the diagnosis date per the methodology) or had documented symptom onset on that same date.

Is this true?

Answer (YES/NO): NO